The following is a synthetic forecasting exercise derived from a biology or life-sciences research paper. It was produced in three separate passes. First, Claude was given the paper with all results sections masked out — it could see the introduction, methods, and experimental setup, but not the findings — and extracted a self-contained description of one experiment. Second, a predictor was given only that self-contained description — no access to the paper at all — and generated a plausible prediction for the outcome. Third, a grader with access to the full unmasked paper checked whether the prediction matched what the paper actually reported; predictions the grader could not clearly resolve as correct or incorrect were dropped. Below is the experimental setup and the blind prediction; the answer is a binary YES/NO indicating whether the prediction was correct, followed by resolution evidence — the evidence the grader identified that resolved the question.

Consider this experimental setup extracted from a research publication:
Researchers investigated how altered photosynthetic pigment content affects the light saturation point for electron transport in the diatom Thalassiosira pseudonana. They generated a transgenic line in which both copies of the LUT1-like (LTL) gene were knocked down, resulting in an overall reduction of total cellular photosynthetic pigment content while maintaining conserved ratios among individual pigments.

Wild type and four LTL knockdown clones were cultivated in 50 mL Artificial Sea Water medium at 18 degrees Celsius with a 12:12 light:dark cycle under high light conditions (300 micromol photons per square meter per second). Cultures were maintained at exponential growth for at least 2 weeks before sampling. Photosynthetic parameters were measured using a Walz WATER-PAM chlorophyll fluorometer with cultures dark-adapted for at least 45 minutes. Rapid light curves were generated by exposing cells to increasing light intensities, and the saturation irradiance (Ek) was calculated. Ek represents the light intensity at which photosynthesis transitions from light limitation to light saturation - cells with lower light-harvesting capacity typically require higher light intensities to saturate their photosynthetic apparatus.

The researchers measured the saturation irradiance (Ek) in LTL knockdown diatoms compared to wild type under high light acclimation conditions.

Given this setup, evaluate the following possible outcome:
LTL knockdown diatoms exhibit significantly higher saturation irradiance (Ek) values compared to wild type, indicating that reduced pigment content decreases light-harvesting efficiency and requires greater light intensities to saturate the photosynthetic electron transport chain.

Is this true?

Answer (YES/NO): NO